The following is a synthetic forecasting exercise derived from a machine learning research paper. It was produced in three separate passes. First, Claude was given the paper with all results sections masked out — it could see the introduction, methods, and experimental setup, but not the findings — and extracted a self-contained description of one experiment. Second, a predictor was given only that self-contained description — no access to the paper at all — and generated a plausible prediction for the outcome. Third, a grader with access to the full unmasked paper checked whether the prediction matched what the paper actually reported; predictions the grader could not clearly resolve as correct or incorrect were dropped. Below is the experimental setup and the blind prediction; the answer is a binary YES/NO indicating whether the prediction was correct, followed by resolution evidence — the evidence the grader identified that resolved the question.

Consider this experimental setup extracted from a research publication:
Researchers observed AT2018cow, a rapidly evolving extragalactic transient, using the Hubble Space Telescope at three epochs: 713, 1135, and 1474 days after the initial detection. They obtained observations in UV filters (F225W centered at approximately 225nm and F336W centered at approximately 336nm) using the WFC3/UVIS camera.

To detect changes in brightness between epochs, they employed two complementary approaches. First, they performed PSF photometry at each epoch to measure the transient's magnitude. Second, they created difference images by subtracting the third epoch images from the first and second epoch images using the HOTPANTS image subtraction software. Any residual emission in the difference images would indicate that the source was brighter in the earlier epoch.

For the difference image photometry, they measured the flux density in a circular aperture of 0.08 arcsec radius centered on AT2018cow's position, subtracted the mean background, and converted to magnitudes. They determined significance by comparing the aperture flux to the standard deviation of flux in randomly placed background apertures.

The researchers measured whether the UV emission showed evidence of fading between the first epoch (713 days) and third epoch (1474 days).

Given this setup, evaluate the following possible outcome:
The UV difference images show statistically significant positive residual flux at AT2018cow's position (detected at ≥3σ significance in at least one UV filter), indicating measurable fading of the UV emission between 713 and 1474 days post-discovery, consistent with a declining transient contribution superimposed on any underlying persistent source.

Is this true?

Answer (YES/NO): YES